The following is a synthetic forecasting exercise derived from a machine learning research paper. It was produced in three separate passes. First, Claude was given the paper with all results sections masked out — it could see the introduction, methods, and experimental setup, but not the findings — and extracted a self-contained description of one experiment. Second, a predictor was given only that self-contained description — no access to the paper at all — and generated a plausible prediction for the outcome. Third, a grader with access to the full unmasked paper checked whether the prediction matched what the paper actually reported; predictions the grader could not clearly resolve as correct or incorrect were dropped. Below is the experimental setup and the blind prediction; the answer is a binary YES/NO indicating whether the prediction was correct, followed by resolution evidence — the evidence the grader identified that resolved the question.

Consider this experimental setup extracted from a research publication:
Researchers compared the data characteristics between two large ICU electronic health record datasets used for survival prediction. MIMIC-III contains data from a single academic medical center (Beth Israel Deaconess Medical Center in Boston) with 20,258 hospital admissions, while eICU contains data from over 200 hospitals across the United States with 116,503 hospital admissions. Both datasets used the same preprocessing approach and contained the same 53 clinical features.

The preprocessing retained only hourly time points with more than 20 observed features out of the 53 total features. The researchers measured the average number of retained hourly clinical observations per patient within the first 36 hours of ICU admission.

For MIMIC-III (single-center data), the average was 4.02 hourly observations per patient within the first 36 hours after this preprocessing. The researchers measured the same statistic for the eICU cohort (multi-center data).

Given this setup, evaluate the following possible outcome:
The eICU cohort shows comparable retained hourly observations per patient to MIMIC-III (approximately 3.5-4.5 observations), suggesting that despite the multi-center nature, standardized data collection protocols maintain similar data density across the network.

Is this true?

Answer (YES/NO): NO